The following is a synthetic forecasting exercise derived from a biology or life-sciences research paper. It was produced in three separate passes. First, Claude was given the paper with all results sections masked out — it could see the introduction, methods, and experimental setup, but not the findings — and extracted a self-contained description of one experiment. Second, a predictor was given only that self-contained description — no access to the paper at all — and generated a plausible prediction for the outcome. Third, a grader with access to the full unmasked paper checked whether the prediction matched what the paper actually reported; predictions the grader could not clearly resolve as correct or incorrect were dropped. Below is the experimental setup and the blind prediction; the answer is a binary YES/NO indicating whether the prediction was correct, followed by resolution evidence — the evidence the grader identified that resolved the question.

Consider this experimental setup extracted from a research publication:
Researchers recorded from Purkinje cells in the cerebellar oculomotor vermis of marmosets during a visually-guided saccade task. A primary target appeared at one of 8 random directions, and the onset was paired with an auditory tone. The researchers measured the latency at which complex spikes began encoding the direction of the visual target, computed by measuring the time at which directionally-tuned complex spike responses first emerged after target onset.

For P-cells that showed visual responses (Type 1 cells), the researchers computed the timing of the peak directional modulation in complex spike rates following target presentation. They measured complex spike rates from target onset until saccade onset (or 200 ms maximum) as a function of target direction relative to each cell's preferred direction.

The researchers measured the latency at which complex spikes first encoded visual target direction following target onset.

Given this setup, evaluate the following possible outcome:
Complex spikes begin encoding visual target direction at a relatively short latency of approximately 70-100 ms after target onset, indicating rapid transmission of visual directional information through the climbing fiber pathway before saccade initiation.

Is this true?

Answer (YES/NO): NO